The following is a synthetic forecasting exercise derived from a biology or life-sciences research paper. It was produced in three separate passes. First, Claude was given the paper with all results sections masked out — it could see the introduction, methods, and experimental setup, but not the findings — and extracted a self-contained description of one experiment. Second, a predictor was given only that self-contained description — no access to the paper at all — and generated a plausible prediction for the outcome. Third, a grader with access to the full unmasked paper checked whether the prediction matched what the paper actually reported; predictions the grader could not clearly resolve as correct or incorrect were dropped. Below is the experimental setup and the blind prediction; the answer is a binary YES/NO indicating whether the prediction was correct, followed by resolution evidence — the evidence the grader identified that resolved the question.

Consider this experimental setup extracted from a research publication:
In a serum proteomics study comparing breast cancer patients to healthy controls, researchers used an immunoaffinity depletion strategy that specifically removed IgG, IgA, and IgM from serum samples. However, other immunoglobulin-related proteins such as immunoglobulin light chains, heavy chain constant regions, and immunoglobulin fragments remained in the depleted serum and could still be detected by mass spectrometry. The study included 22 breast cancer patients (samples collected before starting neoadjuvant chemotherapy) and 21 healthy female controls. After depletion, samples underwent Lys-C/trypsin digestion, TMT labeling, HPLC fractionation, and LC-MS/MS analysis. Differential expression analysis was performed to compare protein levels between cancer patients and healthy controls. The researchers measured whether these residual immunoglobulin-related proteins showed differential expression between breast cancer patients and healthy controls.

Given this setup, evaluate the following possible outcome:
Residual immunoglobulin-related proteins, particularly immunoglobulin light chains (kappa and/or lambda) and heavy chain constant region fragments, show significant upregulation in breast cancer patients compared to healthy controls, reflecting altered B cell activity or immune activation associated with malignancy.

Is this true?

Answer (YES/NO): NO